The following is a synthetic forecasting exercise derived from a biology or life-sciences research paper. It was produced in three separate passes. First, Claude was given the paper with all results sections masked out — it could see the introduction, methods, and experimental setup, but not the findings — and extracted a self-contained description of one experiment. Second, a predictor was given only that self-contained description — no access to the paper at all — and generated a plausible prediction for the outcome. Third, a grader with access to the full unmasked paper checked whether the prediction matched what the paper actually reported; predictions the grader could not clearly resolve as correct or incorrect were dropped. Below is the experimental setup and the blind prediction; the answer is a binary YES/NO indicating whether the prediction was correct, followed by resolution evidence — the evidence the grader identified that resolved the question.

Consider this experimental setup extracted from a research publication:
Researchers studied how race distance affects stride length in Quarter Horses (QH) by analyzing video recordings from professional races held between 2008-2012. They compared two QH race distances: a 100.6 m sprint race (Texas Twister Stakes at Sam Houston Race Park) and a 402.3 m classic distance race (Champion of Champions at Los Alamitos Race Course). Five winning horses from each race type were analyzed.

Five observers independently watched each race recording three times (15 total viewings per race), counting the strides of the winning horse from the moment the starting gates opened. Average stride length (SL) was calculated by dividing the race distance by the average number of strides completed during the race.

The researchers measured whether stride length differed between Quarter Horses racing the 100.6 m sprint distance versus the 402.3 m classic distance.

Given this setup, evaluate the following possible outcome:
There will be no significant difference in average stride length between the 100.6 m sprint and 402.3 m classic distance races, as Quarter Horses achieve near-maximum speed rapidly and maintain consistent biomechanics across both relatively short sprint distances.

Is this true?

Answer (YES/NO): NO